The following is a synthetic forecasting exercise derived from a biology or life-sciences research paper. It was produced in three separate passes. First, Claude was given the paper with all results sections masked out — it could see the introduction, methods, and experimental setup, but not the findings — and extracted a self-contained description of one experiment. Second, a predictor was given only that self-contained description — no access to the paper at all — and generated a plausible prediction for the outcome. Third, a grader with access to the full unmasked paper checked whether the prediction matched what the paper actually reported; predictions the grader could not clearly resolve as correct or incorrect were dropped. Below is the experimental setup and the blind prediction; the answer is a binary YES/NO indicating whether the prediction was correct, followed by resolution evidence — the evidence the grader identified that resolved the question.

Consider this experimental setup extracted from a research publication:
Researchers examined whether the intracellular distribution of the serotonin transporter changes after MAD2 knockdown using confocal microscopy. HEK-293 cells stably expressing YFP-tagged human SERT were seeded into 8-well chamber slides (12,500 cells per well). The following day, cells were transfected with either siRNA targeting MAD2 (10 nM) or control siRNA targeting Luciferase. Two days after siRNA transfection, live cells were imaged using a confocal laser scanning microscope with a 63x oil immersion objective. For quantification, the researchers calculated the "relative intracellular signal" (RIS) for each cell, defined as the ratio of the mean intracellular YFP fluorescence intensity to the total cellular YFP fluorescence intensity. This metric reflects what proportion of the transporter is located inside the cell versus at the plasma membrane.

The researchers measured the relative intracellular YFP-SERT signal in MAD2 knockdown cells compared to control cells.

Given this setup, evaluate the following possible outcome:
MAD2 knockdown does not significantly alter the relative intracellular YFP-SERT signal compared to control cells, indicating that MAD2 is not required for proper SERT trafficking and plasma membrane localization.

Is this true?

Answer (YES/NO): NO